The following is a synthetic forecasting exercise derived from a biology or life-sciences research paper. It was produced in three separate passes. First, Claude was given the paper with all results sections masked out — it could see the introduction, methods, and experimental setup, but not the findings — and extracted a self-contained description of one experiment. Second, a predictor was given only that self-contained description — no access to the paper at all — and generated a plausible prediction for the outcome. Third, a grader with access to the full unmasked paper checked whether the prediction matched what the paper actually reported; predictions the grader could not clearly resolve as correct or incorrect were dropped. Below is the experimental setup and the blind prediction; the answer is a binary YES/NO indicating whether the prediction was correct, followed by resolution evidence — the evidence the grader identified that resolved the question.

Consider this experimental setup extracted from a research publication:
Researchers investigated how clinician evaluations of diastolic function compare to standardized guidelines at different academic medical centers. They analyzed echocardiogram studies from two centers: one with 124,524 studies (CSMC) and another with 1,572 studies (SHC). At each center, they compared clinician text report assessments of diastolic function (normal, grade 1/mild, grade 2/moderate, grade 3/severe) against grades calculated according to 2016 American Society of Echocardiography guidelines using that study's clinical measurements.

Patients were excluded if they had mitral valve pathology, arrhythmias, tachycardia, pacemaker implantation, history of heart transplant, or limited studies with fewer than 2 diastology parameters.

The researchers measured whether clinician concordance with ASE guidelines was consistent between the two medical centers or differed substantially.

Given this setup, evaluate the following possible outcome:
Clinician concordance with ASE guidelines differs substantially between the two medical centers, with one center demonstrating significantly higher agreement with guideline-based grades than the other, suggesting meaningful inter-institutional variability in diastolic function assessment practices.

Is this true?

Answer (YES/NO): NO